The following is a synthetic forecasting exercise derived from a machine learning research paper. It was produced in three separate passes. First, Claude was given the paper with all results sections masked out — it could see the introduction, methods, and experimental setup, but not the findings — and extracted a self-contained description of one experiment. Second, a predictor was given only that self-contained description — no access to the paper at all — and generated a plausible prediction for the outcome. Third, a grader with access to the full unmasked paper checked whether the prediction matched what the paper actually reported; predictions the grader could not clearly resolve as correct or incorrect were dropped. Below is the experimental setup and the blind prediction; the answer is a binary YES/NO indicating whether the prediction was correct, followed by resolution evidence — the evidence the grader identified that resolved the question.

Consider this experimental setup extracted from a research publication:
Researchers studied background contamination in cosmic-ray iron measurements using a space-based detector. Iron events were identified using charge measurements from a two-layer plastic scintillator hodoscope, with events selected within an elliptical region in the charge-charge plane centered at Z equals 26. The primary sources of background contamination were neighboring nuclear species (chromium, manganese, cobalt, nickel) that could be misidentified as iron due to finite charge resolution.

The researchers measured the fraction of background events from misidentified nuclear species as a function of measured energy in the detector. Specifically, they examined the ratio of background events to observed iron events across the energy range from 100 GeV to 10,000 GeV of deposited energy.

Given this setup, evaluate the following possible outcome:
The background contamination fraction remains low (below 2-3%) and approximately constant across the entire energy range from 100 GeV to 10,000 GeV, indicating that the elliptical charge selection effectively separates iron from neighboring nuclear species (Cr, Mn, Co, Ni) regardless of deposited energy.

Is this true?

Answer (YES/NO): NO